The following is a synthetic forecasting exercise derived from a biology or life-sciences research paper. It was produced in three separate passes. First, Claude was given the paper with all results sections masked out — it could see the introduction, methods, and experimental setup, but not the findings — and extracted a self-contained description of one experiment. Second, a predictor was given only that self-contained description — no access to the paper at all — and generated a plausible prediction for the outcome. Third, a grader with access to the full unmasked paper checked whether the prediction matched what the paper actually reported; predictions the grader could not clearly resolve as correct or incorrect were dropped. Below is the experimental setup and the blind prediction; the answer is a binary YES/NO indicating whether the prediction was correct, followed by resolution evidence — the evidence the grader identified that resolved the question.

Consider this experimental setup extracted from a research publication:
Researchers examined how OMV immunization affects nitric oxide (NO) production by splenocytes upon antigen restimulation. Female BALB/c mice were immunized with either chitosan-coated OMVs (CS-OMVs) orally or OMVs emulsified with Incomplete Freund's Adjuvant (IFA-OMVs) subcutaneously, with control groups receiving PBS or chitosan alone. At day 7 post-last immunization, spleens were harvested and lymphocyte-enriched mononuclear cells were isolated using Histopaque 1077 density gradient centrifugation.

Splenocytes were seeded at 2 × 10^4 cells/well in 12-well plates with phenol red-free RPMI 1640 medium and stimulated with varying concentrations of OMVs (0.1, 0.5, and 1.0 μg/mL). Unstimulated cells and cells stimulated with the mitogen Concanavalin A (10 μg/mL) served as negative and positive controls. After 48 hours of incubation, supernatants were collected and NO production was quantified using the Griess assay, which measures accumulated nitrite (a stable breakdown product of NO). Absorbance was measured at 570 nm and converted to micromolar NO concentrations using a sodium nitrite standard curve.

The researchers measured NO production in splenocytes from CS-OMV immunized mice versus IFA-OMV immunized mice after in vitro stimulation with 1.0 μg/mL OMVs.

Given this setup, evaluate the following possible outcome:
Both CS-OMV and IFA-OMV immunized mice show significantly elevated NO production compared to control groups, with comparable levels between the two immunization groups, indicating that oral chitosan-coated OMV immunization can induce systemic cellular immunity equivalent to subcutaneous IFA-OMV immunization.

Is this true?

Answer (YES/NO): YES